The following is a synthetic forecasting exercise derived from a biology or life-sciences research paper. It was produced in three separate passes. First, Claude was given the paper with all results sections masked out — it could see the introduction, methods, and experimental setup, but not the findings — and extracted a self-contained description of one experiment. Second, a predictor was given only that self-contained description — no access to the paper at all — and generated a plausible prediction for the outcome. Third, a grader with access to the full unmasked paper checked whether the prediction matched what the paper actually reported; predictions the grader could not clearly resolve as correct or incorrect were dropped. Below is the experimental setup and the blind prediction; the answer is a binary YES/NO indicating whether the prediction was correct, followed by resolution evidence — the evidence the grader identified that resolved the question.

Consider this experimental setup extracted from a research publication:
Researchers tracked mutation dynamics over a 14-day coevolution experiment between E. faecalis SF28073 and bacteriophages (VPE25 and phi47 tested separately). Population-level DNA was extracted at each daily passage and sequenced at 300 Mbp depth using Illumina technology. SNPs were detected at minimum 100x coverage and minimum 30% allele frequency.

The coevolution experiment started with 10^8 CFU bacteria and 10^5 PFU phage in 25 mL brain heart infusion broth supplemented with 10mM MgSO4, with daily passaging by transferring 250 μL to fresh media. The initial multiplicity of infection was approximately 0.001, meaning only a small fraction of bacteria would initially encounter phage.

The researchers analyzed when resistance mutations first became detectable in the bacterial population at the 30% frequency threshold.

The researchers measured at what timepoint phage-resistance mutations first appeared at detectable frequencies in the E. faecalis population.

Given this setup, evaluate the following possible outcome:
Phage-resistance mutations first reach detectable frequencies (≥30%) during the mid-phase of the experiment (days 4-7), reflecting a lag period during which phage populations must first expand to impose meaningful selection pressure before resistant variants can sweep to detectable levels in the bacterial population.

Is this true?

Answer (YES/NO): YES